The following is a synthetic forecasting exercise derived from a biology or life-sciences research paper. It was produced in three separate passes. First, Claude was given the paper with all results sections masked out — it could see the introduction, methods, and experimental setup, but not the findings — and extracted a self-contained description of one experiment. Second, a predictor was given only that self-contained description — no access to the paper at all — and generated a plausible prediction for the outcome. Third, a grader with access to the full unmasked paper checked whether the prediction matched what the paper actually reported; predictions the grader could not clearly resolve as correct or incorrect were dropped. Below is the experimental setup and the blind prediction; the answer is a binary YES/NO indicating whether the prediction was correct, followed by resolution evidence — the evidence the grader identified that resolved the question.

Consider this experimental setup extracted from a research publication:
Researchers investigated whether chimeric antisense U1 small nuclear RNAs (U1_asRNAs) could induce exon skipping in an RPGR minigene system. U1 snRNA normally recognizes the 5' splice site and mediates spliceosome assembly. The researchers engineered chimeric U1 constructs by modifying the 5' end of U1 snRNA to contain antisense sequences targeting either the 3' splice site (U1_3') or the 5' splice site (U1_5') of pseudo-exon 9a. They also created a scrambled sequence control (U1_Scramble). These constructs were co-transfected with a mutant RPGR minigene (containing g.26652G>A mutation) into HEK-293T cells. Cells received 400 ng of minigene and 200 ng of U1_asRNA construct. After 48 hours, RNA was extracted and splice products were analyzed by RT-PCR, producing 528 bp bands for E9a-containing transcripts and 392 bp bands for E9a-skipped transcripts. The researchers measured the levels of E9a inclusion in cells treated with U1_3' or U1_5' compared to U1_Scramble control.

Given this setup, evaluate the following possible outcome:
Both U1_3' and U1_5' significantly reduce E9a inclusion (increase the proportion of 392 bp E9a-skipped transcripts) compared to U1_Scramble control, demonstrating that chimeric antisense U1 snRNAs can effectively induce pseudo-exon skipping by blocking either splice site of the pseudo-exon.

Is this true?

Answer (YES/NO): NO